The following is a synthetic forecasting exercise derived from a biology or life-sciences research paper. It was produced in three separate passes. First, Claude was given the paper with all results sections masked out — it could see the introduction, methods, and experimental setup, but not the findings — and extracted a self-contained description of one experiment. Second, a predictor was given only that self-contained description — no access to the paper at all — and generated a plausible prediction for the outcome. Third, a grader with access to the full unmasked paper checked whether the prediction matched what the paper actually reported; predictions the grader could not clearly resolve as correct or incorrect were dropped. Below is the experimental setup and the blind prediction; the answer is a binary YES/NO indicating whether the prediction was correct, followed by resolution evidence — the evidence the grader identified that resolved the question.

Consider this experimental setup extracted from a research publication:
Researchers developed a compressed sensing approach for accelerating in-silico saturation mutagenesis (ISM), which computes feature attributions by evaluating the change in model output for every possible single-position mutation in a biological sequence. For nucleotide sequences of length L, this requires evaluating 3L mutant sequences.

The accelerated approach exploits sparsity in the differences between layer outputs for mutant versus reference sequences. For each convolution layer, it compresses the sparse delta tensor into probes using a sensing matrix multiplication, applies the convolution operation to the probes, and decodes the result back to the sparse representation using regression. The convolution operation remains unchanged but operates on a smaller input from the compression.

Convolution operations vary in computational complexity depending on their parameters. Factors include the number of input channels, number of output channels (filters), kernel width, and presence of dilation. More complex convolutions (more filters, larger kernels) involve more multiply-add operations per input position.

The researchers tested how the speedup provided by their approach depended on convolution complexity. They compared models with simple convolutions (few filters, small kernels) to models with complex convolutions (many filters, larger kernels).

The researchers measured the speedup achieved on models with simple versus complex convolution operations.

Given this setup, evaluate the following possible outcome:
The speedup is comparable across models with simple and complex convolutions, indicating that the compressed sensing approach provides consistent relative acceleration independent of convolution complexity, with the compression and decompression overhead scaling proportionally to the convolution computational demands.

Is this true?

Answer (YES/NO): NO